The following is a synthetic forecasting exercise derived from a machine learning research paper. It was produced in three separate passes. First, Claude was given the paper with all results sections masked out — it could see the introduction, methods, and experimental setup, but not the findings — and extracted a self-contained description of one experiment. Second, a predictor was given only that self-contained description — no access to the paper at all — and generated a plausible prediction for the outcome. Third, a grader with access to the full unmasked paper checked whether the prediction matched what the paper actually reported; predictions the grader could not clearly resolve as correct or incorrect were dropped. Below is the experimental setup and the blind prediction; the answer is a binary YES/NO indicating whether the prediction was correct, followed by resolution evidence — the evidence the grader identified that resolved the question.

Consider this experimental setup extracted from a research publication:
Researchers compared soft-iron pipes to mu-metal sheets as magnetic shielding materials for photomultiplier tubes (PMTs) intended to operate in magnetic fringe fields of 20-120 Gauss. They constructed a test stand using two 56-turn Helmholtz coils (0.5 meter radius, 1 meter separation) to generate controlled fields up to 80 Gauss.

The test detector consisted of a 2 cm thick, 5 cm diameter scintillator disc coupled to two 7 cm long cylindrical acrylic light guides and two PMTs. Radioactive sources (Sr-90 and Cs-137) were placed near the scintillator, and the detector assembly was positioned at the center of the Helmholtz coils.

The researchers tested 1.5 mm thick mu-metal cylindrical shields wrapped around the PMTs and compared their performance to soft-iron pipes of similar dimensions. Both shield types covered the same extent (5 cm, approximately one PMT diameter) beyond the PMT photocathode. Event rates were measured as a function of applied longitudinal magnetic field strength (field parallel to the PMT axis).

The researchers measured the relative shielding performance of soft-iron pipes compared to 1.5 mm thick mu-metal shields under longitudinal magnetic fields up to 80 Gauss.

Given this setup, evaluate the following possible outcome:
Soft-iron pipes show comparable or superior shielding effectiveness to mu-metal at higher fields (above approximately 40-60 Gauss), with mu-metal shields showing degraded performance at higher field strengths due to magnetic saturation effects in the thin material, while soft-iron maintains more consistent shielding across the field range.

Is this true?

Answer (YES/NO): NO